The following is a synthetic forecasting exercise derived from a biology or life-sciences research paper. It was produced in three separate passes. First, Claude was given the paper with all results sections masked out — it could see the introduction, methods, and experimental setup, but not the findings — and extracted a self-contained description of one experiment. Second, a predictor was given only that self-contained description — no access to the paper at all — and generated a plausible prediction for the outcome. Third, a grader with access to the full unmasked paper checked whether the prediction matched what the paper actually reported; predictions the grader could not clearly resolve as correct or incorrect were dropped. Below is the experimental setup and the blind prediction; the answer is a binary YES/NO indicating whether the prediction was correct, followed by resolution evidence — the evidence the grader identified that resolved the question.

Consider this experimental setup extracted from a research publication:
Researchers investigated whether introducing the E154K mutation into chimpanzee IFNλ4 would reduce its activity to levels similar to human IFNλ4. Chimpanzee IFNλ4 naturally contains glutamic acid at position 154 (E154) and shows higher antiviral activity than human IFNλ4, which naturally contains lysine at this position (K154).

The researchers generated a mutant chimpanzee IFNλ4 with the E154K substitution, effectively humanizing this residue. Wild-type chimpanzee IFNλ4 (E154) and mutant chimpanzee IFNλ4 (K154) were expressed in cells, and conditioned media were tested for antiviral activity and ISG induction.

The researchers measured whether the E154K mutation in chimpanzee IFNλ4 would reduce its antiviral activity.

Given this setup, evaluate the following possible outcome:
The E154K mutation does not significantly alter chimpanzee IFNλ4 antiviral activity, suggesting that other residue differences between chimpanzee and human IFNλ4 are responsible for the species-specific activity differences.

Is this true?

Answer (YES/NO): NO